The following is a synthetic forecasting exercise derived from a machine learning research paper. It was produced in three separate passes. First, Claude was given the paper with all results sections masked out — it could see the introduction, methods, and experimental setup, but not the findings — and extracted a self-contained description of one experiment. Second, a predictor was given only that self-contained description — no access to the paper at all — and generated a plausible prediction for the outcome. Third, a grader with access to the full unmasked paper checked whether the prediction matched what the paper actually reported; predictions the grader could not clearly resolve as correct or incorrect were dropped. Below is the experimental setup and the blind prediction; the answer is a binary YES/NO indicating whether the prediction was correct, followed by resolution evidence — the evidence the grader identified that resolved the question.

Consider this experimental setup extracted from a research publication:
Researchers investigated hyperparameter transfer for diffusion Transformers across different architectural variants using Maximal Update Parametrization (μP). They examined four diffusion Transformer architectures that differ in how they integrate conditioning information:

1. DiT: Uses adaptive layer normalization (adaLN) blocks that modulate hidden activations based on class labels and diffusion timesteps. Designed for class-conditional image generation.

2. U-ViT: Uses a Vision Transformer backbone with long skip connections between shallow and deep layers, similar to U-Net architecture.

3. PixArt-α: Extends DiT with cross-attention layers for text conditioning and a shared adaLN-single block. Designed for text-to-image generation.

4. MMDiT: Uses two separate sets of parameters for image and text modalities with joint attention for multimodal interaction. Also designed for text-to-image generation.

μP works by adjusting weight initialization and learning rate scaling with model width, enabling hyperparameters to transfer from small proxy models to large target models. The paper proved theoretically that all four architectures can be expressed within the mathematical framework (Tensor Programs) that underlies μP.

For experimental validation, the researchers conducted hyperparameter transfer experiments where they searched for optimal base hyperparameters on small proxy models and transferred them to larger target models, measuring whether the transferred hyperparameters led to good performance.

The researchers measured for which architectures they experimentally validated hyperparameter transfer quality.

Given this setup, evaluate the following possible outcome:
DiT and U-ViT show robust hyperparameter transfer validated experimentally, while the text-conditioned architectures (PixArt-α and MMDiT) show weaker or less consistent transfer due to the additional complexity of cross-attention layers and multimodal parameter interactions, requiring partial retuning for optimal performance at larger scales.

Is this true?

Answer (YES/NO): NO